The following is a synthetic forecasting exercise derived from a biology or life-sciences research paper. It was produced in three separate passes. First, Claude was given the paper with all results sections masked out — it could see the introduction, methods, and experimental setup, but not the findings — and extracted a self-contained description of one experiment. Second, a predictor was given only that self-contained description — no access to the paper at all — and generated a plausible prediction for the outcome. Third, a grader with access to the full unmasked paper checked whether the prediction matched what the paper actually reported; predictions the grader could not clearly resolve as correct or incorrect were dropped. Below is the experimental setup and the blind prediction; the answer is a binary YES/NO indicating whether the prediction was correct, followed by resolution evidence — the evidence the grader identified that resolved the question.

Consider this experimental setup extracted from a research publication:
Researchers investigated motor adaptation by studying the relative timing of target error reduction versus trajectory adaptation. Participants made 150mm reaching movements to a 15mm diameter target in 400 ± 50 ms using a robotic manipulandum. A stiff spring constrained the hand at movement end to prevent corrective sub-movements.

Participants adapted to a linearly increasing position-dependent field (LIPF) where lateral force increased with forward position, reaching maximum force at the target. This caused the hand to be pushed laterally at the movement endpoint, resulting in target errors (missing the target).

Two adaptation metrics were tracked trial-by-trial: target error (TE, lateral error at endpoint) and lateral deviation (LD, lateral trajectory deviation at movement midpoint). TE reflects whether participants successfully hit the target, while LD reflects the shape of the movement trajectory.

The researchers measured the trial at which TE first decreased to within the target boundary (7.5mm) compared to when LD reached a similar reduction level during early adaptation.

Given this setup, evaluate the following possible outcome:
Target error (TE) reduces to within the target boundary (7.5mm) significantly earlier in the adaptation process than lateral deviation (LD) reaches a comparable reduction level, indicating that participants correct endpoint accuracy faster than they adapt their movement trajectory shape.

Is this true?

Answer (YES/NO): YES